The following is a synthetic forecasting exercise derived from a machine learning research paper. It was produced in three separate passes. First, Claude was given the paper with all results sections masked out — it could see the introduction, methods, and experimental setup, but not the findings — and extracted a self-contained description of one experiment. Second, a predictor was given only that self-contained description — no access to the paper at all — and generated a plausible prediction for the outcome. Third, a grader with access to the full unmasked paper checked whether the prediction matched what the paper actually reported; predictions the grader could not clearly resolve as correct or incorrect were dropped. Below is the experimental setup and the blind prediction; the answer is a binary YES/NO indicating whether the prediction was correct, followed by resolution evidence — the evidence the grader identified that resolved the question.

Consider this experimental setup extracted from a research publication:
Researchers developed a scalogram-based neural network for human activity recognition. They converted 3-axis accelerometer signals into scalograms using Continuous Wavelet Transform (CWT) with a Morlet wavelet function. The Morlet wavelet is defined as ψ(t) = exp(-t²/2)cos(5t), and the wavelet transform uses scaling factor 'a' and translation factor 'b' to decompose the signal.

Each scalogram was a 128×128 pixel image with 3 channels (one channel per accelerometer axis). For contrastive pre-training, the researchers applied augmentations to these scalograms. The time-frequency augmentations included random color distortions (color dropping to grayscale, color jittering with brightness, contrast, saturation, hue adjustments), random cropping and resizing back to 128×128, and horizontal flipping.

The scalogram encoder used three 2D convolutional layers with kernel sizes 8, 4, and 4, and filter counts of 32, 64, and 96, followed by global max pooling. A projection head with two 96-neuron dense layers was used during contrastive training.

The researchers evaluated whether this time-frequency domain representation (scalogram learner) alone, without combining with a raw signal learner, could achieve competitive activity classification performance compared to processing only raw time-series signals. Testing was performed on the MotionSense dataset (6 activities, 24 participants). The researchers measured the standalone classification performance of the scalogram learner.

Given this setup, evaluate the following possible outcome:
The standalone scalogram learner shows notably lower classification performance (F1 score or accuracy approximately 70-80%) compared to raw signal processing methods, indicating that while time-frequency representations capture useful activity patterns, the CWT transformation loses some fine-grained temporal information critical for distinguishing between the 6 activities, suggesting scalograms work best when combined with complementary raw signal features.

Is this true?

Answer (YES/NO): NO